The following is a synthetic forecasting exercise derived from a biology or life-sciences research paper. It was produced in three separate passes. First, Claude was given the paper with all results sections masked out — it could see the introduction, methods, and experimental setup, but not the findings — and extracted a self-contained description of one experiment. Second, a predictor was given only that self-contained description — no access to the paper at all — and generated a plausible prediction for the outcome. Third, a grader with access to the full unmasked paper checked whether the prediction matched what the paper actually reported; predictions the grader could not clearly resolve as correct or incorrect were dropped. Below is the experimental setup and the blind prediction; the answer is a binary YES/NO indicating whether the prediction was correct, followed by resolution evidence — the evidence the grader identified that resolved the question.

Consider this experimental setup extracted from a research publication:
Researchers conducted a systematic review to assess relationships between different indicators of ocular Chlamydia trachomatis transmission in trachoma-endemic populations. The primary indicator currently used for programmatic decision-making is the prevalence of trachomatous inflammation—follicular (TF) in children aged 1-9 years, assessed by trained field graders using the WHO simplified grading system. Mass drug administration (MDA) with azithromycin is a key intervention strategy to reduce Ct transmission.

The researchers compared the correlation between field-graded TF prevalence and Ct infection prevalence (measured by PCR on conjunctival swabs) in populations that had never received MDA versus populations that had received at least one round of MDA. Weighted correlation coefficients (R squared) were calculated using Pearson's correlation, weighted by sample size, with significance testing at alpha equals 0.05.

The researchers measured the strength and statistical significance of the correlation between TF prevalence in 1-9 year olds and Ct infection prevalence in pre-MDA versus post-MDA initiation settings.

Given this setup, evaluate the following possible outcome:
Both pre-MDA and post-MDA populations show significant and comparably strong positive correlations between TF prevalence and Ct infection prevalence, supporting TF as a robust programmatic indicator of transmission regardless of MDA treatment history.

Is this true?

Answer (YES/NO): NO